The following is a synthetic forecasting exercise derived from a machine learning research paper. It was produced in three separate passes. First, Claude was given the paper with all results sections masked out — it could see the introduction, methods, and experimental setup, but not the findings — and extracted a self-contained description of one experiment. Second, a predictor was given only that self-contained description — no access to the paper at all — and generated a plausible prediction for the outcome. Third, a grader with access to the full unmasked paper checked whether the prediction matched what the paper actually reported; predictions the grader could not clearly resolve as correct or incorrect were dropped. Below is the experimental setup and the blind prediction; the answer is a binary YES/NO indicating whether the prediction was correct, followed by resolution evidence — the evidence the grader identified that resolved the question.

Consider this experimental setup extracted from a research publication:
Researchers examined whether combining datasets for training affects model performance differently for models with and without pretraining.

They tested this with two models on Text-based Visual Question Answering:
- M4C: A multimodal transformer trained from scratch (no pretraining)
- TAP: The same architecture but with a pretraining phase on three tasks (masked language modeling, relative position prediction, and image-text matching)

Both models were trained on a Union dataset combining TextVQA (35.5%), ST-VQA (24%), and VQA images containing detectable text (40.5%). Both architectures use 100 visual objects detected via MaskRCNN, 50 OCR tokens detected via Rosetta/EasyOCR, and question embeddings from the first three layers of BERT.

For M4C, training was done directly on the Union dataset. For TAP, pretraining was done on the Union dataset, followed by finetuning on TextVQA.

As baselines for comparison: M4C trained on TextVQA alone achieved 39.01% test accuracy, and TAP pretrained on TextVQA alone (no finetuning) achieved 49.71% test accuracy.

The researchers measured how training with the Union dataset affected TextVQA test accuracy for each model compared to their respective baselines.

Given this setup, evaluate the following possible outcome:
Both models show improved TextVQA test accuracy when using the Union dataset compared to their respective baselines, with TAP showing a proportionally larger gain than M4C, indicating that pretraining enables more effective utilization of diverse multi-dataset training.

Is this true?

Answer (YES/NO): NO